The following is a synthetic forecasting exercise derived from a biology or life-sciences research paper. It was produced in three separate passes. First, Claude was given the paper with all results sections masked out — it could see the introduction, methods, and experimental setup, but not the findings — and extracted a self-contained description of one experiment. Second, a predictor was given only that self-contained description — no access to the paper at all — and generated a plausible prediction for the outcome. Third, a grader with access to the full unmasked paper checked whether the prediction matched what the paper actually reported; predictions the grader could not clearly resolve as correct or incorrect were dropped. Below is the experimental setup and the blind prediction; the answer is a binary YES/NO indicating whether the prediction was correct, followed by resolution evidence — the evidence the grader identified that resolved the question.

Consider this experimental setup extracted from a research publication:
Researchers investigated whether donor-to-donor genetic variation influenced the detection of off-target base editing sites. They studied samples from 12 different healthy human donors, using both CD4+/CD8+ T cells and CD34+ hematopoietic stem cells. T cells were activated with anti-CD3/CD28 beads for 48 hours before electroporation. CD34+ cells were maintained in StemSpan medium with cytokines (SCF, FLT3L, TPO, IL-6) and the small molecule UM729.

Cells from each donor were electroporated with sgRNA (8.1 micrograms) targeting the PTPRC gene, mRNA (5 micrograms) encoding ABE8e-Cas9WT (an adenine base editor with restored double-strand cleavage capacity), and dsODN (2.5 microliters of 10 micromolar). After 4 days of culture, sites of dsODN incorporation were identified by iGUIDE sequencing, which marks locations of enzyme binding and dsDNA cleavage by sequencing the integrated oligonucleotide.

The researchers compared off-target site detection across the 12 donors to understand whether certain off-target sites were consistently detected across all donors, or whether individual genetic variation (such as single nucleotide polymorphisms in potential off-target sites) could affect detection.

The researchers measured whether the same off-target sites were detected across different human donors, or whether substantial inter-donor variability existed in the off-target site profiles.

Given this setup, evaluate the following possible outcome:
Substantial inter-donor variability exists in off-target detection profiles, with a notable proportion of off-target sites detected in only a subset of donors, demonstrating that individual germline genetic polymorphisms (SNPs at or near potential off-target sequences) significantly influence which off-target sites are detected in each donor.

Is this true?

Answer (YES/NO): NO